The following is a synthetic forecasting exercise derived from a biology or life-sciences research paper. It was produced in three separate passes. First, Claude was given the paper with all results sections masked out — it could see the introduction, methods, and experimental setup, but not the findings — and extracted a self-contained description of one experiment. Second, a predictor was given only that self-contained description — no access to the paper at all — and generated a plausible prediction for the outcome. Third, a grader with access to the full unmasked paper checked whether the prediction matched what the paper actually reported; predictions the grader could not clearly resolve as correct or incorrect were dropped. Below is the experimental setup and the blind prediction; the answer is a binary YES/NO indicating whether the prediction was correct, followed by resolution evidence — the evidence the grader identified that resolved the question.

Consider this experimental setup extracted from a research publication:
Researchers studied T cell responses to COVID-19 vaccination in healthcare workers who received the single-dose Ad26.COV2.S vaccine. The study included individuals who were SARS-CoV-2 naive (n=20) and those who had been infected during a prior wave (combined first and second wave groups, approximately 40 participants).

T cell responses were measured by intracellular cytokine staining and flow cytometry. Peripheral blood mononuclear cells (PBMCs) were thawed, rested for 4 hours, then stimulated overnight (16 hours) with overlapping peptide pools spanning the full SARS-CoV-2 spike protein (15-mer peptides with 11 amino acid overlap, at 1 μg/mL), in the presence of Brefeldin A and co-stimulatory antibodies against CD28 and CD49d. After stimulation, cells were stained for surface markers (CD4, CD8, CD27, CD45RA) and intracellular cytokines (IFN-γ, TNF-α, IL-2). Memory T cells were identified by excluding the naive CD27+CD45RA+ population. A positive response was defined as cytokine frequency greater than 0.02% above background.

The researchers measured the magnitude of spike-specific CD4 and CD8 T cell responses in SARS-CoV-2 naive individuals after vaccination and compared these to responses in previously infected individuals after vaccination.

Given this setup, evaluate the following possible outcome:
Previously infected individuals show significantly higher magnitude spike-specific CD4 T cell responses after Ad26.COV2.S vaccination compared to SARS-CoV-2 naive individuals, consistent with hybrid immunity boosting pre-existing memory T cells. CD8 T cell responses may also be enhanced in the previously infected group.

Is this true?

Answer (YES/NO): NO